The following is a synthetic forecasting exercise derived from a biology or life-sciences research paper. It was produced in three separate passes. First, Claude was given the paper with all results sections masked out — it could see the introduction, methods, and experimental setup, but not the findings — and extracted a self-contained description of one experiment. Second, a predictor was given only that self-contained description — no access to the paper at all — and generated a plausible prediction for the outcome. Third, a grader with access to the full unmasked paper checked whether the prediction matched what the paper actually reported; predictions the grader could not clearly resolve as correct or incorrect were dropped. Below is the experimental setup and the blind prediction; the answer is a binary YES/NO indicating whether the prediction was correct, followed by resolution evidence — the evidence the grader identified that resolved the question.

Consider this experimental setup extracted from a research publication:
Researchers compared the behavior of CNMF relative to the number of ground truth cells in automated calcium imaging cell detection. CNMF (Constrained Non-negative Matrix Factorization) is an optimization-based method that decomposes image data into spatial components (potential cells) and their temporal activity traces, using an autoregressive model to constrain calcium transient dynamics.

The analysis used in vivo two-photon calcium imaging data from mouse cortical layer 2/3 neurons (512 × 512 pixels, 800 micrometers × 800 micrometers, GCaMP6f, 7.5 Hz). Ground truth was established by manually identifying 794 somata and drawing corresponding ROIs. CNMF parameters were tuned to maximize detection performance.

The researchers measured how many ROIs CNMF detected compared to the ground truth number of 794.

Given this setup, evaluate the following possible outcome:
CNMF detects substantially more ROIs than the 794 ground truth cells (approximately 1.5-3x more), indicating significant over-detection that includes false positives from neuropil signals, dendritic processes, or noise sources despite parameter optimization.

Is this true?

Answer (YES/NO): NO